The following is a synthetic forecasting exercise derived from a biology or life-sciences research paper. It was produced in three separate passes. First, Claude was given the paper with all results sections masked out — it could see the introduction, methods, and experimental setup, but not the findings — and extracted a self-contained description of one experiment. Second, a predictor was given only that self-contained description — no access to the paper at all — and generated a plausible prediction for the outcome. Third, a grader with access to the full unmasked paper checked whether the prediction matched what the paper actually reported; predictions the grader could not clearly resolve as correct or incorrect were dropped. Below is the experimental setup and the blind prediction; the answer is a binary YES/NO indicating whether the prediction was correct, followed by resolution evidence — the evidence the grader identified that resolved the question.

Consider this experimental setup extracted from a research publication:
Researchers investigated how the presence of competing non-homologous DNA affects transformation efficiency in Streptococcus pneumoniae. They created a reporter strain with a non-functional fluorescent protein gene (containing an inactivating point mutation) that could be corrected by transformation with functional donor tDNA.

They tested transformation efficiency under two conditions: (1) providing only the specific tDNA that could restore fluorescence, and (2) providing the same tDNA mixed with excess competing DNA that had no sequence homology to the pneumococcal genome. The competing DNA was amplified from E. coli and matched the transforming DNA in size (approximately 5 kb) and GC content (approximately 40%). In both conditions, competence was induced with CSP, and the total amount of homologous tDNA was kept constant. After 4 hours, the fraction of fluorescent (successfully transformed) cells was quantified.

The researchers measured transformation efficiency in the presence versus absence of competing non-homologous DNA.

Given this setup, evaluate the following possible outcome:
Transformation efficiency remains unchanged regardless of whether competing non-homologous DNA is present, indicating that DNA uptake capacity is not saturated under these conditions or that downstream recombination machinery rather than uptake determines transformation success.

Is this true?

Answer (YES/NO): NO